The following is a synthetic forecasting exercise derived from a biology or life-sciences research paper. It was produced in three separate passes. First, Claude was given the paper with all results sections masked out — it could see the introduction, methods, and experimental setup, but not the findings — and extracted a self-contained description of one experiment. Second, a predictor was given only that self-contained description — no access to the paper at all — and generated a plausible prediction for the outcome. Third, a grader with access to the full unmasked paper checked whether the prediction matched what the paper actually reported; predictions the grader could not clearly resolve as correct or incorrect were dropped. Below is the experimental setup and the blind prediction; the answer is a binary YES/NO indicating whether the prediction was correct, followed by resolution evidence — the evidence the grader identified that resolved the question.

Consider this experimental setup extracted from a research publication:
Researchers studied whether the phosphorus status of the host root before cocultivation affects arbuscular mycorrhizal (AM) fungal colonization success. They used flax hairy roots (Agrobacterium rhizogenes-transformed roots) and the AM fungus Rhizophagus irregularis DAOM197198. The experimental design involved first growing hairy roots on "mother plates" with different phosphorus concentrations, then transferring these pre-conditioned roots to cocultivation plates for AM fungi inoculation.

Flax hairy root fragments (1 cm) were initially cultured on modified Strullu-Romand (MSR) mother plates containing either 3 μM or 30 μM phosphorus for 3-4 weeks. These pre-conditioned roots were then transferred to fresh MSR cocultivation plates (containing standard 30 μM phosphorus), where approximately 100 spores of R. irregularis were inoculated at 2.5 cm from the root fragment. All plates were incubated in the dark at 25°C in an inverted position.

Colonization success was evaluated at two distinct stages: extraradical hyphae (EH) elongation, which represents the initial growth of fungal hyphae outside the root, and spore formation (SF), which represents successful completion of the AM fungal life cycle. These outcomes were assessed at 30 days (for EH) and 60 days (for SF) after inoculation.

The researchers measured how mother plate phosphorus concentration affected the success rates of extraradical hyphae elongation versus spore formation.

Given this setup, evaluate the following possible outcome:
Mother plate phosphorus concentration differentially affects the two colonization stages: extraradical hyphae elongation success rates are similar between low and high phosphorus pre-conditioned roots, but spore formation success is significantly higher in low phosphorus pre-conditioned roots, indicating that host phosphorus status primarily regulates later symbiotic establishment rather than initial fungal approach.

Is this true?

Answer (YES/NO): NO